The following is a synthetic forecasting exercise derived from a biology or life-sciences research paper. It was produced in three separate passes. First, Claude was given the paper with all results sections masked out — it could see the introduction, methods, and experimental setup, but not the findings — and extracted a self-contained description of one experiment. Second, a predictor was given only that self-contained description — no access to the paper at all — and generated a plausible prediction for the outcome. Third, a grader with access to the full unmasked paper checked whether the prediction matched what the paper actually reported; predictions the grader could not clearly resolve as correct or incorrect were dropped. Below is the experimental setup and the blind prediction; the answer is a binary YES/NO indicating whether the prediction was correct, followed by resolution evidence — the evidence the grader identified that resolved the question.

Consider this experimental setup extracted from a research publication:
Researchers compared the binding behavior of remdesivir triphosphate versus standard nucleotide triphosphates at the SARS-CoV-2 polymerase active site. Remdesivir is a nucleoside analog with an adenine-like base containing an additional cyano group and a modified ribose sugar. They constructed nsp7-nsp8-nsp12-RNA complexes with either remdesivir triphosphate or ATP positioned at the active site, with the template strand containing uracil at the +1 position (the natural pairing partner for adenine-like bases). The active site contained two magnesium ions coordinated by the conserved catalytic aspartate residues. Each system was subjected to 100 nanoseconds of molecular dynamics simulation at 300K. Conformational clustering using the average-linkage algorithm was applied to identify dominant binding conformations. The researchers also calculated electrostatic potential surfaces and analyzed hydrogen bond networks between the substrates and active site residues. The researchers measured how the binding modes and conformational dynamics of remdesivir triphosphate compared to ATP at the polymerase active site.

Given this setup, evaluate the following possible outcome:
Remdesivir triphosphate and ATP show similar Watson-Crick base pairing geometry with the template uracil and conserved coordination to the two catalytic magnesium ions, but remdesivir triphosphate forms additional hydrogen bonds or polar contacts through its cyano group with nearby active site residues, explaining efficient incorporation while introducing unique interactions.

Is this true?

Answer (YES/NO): YES